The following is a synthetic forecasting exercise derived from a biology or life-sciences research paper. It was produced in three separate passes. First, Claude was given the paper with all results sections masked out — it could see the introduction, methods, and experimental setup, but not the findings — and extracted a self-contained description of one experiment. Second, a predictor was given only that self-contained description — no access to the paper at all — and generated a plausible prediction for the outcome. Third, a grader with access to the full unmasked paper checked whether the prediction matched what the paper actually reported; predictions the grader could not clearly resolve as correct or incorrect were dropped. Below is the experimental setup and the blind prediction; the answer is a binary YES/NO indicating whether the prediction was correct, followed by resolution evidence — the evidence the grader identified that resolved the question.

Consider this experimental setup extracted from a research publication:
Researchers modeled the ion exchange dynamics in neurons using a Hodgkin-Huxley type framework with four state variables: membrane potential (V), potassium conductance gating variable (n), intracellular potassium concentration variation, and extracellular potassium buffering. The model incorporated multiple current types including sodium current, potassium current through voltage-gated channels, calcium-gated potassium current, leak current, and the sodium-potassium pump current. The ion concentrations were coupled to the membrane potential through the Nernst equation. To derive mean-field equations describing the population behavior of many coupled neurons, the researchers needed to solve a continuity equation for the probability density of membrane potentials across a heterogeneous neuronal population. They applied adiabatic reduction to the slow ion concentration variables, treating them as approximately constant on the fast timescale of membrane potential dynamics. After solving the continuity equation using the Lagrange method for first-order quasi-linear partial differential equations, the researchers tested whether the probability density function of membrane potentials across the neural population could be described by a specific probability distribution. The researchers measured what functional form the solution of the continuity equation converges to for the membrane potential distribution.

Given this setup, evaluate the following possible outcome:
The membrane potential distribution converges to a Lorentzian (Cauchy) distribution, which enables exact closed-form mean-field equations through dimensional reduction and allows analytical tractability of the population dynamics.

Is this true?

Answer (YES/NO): YES